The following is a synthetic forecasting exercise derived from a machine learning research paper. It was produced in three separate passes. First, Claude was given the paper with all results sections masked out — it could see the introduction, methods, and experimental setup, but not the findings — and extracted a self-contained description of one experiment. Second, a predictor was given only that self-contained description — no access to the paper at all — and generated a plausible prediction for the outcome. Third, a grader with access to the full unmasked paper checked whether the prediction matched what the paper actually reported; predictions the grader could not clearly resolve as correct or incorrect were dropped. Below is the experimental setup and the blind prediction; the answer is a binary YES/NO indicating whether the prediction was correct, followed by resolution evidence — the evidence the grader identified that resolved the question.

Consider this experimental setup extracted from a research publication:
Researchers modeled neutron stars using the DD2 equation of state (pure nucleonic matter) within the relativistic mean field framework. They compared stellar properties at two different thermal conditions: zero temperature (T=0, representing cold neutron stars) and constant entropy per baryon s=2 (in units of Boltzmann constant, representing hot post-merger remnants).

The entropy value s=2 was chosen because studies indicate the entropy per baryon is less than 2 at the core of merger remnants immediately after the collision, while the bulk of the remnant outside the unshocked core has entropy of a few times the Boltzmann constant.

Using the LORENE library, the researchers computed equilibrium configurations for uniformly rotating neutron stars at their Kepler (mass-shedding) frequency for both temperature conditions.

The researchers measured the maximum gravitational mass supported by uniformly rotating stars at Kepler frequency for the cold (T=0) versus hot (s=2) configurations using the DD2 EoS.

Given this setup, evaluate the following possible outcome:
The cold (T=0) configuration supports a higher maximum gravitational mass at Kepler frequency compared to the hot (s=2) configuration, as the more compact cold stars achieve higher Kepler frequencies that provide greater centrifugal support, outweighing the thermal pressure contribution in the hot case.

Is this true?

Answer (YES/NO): YES